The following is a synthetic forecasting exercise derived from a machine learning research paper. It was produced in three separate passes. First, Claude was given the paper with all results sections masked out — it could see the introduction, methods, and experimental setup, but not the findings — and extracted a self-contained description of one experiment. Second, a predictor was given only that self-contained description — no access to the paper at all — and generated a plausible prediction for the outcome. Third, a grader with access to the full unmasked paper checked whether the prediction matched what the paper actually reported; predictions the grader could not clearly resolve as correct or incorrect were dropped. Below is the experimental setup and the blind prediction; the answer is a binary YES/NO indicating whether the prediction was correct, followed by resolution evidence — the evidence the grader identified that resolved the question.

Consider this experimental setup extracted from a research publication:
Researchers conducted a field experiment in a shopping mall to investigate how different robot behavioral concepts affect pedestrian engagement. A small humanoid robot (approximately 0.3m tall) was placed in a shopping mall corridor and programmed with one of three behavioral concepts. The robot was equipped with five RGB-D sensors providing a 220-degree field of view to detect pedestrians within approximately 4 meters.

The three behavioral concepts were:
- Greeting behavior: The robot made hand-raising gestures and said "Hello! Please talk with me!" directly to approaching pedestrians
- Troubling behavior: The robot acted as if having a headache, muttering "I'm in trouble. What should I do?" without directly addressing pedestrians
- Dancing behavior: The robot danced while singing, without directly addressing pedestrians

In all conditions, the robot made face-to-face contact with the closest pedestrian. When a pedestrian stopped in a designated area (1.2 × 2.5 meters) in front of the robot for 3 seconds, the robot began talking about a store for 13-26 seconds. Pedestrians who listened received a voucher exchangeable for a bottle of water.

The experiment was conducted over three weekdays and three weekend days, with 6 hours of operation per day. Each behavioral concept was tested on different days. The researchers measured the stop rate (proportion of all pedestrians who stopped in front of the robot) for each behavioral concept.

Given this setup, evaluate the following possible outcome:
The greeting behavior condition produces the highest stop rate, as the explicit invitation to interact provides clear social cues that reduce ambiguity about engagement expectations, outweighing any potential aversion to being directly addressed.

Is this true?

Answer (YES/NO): NO